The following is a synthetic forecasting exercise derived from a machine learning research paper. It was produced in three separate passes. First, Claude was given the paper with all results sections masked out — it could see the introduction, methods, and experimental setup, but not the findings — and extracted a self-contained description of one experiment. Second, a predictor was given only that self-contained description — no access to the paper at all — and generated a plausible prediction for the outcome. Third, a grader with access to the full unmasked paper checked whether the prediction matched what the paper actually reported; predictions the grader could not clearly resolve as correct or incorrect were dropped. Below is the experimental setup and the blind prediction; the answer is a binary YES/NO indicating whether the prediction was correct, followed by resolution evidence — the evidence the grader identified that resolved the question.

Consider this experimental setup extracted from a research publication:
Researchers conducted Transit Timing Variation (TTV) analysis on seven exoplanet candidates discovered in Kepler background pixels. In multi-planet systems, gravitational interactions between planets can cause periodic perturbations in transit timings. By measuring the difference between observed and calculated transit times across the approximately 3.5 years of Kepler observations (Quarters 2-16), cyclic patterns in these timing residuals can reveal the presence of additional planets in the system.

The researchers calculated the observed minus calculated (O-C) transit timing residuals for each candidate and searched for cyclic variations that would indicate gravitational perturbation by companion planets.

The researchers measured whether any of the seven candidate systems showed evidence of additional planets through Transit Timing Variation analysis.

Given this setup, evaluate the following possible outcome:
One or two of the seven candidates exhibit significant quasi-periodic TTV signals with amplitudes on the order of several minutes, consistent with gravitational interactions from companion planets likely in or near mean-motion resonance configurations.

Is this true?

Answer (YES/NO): NO